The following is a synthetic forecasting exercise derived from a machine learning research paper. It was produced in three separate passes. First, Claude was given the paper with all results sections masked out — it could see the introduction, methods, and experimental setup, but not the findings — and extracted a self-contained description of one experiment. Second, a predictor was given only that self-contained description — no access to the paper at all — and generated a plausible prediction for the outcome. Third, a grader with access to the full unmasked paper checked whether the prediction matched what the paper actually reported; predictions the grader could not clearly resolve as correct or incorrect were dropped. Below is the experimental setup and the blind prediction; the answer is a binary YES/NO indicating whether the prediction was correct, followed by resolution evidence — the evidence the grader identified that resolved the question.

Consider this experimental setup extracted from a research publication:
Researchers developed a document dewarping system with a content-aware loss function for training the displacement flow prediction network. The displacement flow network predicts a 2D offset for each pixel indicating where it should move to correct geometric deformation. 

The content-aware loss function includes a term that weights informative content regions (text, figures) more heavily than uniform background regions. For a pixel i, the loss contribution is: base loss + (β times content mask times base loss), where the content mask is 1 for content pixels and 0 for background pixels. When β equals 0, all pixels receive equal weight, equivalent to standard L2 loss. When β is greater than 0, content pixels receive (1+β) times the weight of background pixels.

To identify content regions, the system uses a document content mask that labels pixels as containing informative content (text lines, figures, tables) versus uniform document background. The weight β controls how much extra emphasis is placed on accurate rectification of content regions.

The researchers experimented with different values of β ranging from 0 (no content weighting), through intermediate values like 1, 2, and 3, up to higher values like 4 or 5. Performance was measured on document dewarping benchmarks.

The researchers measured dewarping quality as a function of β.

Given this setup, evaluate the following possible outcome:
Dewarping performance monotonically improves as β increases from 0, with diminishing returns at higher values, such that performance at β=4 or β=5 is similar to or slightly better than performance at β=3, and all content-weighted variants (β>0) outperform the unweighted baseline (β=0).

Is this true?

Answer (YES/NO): NO